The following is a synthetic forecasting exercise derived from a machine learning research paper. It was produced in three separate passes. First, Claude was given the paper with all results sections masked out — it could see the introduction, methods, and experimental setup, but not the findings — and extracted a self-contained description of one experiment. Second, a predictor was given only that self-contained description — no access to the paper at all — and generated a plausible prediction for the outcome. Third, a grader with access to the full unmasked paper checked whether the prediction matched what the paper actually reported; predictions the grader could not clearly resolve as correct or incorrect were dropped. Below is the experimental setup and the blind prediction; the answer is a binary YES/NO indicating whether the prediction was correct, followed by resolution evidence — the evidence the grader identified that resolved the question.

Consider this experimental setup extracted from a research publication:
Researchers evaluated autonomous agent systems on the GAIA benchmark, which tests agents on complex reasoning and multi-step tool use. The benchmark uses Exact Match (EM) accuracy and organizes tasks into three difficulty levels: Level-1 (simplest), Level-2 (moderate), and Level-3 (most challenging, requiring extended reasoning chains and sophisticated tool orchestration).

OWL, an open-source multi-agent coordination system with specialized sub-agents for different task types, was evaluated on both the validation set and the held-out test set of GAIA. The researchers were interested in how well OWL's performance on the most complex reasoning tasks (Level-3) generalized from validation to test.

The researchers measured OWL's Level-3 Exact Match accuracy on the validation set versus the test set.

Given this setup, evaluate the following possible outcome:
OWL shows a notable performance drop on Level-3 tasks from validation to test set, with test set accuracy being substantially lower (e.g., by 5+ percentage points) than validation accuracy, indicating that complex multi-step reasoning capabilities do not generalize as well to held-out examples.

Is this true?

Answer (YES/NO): YES